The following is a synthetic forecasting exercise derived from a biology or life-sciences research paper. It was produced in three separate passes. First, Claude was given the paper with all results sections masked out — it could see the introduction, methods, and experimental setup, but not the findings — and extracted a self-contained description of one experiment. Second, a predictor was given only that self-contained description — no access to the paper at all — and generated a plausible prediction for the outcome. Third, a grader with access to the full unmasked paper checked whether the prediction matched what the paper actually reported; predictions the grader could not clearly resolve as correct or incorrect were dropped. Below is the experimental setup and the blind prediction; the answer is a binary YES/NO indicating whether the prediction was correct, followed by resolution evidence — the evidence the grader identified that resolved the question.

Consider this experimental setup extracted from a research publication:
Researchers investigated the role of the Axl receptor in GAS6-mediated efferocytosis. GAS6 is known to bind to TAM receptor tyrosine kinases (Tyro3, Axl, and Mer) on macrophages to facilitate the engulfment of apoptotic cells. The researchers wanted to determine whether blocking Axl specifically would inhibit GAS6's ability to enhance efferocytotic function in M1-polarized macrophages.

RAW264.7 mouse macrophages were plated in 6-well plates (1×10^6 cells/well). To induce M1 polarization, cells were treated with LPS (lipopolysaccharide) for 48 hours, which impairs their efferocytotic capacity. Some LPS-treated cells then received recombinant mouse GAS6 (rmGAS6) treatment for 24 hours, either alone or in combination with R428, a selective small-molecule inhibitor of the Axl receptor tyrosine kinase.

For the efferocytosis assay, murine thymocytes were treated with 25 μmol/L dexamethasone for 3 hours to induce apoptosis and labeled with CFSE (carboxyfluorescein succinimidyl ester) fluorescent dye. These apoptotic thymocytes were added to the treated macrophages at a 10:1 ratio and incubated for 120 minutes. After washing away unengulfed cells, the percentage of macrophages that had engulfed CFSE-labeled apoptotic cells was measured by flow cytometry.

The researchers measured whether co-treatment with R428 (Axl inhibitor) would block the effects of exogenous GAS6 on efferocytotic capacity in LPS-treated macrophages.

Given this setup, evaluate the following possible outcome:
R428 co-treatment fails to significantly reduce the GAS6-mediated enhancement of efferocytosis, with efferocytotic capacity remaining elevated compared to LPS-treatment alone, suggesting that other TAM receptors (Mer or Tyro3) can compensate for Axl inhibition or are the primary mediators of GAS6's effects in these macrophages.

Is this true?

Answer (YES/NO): NO